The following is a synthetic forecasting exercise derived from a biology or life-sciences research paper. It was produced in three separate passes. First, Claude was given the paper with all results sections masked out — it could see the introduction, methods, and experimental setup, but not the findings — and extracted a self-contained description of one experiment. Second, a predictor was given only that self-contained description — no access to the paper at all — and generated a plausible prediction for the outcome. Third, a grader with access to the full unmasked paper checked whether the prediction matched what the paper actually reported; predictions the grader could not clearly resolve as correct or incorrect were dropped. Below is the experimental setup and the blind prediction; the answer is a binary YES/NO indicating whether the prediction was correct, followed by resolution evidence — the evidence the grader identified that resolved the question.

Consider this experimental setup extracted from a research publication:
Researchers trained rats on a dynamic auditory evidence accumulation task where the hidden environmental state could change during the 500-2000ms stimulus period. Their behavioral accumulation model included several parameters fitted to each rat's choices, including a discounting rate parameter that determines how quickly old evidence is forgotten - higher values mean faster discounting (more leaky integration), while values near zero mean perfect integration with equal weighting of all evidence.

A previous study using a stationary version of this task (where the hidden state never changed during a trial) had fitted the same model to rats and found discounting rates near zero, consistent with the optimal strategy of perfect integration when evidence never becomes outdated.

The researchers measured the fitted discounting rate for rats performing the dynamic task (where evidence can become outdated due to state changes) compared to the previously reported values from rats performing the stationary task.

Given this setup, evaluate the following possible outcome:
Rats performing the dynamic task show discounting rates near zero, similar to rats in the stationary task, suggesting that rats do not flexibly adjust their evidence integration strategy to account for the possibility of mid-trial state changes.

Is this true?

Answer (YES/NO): NO